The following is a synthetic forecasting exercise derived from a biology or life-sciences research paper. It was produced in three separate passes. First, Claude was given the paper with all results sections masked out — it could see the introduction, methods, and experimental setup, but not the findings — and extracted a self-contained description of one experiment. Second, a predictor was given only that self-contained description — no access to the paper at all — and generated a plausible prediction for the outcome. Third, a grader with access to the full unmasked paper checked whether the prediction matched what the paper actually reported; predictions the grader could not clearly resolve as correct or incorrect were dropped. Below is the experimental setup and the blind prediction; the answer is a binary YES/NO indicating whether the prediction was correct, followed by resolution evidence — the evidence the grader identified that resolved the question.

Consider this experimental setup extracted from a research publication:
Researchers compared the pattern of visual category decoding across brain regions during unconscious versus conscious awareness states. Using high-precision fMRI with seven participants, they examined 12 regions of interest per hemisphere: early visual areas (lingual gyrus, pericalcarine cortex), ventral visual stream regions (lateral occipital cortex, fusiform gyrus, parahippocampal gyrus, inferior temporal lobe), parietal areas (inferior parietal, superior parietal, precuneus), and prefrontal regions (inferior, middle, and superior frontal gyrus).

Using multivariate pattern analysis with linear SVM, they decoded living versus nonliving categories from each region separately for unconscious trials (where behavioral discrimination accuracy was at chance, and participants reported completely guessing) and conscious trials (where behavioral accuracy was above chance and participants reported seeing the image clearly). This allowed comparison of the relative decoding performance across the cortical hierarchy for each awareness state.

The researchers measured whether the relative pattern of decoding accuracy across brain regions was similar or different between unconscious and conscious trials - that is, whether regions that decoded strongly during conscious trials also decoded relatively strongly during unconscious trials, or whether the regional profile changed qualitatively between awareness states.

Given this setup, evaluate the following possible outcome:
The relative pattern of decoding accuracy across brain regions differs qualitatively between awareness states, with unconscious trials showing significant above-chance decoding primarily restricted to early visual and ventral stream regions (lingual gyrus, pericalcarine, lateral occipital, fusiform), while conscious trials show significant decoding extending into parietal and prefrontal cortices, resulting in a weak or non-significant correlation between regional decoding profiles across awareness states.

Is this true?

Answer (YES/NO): NO